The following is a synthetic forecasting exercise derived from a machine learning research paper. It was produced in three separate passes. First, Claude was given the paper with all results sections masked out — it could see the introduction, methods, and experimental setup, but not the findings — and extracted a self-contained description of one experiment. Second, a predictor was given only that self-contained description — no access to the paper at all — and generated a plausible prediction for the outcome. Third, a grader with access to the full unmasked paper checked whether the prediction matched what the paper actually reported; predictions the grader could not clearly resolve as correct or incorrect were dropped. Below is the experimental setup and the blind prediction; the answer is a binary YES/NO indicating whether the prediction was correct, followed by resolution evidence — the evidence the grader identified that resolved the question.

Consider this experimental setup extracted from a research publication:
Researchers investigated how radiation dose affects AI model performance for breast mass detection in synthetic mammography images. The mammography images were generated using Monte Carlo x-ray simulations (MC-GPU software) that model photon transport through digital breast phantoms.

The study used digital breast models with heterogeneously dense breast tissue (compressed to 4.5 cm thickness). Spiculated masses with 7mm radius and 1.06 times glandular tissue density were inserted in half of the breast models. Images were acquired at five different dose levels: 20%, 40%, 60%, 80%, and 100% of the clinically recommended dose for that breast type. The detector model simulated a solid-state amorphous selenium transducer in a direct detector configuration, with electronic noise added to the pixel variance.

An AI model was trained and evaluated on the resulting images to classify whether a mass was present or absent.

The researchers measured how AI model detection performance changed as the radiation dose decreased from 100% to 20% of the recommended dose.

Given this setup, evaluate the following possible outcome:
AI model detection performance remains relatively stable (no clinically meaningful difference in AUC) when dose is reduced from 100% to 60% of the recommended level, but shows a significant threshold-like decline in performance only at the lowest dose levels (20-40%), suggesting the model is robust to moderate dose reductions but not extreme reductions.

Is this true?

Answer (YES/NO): NO